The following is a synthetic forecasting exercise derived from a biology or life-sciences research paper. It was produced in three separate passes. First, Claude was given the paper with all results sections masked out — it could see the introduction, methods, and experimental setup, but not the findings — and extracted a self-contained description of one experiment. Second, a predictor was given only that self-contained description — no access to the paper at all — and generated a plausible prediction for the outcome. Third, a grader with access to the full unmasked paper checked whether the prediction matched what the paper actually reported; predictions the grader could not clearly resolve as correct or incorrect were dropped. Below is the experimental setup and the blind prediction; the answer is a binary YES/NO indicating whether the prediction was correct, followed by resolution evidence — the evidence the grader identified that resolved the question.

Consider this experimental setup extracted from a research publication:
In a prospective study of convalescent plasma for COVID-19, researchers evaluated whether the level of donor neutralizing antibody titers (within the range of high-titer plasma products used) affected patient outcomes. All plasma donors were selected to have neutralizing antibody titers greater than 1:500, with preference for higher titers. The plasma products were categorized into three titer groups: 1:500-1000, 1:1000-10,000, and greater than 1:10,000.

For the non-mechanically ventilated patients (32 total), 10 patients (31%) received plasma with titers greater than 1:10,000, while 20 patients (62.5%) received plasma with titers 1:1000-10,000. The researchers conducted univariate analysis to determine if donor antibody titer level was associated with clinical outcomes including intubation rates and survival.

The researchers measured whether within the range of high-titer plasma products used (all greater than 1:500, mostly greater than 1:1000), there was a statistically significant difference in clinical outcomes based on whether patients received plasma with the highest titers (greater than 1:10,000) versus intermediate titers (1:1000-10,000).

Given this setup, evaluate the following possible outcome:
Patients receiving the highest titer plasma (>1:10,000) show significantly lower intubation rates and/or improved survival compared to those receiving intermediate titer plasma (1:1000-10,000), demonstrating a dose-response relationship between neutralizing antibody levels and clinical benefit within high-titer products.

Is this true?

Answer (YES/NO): NO